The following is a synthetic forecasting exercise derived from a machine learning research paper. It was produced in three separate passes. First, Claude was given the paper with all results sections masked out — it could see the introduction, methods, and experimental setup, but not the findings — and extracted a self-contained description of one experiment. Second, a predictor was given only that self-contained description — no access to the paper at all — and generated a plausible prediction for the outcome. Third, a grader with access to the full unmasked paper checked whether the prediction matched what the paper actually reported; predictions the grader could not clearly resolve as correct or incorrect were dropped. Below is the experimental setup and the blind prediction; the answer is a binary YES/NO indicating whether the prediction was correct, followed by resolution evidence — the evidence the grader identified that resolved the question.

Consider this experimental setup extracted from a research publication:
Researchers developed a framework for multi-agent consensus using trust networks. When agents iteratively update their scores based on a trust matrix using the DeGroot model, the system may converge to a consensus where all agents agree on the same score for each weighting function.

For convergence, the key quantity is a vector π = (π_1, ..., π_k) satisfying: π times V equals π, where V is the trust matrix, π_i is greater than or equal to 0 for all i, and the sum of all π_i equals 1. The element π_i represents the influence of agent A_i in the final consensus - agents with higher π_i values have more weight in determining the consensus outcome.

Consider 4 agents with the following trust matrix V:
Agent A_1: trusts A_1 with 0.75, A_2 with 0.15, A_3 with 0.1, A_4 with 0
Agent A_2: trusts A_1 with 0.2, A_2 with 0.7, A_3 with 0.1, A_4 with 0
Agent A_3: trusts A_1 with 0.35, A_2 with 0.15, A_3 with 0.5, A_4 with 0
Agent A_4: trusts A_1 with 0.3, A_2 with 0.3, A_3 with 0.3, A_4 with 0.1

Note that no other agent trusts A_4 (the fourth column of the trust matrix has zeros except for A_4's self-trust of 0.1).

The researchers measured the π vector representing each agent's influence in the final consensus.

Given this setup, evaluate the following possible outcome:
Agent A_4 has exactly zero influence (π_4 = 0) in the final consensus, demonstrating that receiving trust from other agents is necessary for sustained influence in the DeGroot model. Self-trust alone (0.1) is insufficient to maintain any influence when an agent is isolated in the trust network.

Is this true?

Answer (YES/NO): YES